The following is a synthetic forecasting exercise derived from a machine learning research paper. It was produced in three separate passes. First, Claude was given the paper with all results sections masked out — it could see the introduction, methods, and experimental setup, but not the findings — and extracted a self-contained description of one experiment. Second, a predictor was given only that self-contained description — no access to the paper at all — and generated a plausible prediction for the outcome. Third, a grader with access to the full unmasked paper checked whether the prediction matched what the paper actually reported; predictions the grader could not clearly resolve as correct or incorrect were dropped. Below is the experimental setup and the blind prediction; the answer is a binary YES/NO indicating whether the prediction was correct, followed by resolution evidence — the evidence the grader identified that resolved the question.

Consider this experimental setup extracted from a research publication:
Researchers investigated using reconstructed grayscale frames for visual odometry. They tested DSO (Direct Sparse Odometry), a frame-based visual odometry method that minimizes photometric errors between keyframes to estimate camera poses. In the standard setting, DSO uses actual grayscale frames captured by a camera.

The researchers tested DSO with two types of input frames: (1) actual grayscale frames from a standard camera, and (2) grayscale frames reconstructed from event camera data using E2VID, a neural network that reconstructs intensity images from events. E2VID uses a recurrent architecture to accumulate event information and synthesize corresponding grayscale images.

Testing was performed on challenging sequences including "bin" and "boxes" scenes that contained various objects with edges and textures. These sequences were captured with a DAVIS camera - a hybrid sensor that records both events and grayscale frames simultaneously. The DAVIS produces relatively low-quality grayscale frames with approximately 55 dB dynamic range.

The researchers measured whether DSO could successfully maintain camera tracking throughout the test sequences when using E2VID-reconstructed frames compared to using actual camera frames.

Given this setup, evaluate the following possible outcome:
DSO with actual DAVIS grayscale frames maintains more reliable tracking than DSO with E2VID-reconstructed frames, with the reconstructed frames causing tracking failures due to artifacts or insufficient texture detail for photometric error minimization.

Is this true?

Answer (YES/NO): YES